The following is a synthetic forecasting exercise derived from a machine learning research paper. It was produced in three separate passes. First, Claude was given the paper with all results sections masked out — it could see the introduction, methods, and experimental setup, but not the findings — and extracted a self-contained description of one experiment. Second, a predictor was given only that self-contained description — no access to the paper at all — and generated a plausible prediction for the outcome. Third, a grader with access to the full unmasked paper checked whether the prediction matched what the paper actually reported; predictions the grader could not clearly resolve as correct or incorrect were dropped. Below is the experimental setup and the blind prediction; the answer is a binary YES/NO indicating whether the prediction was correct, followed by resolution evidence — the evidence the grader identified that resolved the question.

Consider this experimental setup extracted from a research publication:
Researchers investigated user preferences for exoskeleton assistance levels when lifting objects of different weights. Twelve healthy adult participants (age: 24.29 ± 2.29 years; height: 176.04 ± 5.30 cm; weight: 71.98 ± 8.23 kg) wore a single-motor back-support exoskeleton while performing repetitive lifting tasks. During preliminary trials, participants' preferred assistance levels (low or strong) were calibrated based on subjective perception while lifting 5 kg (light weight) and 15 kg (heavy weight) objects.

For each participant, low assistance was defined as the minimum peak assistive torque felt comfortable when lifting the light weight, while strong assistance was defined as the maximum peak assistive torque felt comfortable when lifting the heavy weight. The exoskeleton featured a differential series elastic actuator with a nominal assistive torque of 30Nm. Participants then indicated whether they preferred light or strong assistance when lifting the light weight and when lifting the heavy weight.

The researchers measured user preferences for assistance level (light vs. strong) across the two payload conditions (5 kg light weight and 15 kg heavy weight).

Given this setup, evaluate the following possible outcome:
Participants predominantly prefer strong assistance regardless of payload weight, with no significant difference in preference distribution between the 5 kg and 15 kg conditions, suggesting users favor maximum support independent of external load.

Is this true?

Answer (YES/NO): NO